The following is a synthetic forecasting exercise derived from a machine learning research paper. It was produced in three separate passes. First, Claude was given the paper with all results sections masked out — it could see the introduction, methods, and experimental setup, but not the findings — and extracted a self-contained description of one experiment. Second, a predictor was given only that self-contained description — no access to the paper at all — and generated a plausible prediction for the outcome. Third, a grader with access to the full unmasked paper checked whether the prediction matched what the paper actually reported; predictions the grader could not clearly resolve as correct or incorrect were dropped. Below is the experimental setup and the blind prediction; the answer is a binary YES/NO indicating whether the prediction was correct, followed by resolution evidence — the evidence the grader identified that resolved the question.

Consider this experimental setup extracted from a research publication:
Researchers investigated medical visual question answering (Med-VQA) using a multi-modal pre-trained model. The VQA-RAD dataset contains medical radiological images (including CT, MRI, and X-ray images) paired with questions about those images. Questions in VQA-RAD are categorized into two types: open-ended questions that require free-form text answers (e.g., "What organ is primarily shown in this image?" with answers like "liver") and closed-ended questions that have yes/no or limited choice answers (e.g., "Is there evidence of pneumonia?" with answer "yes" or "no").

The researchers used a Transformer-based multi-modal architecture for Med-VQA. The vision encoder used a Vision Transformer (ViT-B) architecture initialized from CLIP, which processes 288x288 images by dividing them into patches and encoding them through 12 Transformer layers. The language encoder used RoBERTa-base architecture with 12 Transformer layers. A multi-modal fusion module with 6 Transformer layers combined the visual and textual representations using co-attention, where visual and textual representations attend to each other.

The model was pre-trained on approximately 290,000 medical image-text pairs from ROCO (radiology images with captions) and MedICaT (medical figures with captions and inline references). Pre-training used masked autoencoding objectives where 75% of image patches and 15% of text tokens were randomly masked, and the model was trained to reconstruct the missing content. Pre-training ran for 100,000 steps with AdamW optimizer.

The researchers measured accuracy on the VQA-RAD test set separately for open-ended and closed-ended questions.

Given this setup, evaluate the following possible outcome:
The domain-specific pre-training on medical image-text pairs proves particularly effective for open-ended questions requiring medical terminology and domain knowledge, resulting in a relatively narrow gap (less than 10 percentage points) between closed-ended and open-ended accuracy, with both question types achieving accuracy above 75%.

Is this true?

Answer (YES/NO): NO